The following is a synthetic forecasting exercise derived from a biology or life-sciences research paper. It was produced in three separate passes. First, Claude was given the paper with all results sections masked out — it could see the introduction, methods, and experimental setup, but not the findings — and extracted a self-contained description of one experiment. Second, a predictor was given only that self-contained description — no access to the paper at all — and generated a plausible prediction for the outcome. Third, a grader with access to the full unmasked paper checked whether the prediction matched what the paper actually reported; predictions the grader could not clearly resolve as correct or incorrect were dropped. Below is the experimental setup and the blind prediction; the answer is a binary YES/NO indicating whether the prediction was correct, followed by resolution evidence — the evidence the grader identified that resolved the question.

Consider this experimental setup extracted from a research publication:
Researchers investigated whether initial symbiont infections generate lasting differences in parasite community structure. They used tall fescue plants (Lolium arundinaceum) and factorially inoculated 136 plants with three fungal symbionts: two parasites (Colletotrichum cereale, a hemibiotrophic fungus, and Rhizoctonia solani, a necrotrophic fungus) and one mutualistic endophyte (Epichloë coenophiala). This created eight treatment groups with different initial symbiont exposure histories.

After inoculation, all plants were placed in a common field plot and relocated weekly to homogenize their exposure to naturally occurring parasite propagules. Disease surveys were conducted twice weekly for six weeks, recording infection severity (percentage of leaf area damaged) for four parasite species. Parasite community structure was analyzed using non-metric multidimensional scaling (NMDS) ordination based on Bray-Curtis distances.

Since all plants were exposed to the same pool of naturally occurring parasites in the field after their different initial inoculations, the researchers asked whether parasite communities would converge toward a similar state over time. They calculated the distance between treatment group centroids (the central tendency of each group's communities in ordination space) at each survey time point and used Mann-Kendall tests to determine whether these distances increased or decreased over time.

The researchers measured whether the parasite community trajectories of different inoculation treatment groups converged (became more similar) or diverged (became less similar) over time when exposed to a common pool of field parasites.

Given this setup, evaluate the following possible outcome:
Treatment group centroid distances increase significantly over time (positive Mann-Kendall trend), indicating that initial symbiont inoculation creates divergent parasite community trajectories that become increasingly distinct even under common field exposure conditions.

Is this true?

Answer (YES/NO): YES